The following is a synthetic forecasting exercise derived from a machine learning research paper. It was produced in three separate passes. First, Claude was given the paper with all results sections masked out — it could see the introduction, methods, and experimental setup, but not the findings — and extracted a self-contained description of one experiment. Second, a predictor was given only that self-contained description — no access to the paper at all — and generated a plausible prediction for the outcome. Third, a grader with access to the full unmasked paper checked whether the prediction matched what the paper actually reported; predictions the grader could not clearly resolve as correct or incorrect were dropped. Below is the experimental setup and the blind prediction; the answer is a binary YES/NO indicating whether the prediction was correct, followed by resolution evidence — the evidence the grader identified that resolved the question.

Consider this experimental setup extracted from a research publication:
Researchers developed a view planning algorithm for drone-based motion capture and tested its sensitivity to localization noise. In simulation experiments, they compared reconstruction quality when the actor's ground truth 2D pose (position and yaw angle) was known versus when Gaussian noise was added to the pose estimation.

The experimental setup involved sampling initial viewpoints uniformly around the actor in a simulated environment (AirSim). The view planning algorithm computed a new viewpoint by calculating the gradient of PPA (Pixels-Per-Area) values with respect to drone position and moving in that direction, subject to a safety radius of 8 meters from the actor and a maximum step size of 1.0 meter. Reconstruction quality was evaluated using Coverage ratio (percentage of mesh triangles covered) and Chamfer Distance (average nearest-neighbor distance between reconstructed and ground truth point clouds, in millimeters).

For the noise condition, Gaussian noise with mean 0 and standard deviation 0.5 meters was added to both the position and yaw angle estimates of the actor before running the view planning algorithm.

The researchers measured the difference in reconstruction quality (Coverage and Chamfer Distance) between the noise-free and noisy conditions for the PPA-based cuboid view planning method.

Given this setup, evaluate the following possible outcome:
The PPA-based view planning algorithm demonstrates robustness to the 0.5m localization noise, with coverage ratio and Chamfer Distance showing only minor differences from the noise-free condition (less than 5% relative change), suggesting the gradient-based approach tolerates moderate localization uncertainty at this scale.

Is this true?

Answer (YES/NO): YES